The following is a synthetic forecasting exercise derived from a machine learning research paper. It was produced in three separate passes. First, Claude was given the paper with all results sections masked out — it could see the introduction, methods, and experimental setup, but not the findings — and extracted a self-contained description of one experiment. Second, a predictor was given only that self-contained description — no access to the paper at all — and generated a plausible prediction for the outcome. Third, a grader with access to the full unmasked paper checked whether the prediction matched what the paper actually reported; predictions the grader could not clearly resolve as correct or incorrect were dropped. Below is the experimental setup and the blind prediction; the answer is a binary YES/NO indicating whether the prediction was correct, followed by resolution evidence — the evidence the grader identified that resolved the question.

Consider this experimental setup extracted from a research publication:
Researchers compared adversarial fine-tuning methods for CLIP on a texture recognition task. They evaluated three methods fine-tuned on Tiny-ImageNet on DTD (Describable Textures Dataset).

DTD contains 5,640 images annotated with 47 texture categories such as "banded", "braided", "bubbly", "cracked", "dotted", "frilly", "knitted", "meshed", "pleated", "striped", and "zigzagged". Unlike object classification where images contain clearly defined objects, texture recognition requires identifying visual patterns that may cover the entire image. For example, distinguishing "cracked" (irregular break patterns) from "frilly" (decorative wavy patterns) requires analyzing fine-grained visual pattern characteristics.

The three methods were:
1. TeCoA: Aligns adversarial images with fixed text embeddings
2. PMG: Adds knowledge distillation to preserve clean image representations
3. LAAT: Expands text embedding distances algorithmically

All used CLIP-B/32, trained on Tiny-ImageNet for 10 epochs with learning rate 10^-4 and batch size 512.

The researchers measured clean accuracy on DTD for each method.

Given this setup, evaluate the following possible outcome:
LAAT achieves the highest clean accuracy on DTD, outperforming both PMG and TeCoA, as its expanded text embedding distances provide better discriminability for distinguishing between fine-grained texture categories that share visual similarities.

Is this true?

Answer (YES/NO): NO